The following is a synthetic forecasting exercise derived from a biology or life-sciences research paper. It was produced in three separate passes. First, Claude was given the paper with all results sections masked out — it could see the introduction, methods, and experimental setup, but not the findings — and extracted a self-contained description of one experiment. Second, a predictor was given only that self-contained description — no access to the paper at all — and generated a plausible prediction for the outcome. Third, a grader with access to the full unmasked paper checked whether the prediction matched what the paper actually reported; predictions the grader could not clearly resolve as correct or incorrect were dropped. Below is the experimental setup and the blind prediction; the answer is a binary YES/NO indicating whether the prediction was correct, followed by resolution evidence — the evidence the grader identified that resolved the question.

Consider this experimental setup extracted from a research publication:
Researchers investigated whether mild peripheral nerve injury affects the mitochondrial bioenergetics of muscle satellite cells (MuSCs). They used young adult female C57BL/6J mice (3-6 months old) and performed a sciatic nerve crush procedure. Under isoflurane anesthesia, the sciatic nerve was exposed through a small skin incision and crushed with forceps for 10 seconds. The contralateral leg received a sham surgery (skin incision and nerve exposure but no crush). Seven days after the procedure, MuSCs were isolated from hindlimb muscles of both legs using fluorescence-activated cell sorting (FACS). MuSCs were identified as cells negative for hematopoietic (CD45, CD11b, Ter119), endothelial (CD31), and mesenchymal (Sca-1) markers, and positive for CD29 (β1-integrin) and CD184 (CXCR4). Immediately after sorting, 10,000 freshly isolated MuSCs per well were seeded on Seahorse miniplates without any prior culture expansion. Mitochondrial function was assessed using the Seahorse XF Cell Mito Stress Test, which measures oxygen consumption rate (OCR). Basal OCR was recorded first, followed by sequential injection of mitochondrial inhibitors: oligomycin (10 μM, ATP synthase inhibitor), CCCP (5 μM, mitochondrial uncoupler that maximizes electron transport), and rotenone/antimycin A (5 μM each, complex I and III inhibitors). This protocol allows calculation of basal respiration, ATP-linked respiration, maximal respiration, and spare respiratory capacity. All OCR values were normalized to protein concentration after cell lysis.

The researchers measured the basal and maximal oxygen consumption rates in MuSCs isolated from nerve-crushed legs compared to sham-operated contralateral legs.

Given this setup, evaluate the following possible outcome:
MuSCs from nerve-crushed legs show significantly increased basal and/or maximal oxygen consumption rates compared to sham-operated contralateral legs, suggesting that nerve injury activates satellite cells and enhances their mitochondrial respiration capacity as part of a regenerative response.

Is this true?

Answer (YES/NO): YES